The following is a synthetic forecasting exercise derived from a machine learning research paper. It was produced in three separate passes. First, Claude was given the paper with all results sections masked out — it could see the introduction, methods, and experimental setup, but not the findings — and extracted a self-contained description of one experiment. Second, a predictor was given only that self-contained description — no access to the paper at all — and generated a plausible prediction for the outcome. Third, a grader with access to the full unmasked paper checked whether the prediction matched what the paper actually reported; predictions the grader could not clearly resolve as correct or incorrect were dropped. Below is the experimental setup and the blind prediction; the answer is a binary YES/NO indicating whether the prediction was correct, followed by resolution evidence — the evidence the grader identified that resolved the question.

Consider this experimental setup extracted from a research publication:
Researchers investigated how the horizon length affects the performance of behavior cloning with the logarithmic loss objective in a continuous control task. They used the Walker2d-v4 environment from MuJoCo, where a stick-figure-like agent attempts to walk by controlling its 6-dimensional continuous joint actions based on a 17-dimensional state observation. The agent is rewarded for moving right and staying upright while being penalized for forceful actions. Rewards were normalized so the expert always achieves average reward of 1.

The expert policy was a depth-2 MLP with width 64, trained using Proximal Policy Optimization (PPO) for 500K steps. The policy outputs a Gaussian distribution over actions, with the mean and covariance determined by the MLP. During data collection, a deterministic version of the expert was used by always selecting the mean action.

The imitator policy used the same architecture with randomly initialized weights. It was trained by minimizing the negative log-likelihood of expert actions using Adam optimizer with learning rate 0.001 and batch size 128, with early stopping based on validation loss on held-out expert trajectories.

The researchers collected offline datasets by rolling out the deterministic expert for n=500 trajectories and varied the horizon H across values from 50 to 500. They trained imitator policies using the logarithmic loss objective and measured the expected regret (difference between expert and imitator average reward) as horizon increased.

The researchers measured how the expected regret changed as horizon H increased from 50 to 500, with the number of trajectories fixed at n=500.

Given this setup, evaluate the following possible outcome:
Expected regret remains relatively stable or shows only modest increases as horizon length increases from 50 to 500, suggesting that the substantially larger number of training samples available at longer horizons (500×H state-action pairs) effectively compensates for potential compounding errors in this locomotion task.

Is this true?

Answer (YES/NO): YES